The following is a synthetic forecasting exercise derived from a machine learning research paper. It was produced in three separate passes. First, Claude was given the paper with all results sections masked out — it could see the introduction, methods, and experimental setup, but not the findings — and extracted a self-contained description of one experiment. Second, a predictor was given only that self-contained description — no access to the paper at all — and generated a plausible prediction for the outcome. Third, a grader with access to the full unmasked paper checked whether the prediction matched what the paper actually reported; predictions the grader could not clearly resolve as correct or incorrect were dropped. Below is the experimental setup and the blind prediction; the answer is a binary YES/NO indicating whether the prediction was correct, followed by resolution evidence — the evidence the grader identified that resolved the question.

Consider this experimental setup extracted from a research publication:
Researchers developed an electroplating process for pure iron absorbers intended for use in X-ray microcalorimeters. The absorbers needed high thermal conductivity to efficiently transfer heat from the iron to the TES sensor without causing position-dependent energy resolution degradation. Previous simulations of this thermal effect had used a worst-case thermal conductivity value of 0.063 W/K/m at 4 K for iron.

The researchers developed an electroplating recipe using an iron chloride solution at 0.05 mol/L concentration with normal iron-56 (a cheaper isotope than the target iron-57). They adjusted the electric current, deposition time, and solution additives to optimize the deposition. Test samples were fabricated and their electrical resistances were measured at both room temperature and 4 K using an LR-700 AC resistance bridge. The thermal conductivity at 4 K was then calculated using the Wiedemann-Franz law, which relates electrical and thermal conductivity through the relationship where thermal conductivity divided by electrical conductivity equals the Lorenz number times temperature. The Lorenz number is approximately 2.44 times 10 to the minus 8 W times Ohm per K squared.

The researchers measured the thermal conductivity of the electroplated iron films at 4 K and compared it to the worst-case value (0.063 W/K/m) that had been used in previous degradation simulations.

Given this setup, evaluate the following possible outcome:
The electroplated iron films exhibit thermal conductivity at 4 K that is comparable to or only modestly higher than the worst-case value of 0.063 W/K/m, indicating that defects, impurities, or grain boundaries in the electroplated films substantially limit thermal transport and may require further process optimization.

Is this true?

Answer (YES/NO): NO